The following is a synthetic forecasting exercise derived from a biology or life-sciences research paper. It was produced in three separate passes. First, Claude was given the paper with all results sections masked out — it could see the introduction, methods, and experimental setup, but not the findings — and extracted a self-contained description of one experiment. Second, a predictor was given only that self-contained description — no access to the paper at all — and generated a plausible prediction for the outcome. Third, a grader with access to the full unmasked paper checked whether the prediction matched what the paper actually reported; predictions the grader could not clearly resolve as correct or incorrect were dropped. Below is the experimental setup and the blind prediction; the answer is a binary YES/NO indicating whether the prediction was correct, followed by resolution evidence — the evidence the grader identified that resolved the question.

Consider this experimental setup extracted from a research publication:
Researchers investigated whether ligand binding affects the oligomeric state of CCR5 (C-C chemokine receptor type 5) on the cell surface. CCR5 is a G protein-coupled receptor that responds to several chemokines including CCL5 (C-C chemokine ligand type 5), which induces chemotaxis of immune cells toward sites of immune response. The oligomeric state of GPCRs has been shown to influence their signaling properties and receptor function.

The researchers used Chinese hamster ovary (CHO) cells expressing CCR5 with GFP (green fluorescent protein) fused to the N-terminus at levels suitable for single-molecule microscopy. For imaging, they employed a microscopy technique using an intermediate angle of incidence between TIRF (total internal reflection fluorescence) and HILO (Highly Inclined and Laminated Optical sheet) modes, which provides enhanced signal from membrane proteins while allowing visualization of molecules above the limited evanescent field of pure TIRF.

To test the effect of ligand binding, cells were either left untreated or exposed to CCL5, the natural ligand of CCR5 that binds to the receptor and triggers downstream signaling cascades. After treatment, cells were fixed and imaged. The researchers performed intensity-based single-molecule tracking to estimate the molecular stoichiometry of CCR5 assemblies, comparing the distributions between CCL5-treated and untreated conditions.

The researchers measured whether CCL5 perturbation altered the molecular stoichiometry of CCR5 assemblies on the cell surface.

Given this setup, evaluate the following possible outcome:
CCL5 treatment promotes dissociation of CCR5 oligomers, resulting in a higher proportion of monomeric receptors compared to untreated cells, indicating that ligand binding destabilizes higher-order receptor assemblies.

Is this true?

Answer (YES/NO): NO